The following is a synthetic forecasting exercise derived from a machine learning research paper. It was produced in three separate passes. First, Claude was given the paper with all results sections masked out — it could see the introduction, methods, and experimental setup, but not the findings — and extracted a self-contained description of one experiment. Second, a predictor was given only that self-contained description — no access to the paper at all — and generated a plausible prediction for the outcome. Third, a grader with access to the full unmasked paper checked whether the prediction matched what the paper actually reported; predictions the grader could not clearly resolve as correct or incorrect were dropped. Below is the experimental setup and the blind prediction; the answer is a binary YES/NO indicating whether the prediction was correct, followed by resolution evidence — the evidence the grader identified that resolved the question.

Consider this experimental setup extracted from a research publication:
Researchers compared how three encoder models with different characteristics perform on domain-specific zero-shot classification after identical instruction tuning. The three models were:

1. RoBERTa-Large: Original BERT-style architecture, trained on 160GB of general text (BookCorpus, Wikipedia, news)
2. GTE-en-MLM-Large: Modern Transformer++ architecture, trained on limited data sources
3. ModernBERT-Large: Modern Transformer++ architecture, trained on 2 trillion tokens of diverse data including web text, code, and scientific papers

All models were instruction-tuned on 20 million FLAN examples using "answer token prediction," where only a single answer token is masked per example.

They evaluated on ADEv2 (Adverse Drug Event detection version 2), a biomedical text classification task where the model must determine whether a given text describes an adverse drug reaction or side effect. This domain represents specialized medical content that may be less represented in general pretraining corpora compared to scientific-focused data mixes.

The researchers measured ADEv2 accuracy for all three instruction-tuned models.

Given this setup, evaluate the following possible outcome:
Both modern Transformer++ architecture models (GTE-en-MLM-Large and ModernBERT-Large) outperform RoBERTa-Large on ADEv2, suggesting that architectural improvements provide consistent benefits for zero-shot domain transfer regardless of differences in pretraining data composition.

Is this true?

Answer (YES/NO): NO